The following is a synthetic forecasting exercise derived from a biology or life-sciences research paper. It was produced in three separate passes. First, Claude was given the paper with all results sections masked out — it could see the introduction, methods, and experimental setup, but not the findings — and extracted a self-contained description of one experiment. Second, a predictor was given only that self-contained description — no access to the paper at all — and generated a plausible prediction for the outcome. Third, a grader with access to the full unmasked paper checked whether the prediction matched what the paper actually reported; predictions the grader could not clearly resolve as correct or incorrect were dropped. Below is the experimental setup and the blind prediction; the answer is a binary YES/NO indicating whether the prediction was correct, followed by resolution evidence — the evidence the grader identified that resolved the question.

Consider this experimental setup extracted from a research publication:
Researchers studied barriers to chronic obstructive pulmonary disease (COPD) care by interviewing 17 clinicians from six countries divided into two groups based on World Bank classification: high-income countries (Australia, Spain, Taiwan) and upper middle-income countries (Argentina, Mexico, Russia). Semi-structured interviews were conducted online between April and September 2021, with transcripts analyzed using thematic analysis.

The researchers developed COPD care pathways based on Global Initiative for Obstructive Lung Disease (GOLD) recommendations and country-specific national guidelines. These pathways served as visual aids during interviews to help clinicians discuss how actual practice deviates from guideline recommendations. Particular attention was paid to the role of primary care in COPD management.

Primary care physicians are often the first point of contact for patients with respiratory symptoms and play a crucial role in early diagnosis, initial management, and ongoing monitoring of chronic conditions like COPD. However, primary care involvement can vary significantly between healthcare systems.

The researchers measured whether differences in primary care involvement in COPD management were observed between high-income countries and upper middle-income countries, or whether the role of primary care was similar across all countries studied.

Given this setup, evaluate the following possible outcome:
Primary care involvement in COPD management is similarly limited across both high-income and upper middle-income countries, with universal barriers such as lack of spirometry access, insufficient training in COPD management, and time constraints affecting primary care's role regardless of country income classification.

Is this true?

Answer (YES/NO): NO